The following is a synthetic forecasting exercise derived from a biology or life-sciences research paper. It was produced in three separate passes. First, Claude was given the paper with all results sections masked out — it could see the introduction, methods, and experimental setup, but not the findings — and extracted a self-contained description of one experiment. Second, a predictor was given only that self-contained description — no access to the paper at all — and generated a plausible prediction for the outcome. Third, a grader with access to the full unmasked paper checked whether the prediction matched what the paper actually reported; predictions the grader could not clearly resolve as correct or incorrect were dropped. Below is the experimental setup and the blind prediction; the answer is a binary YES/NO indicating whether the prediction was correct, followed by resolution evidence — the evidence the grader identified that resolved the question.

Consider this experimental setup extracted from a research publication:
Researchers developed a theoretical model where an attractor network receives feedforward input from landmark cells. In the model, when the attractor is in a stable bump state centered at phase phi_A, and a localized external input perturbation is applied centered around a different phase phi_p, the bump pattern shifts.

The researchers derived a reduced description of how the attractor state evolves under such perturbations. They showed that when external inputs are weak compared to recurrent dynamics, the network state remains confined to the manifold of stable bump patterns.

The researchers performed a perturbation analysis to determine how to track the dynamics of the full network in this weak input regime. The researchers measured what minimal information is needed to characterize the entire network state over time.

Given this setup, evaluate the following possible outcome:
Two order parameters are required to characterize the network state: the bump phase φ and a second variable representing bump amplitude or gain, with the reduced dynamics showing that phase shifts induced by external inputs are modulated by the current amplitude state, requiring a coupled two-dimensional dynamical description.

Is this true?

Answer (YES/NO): NO